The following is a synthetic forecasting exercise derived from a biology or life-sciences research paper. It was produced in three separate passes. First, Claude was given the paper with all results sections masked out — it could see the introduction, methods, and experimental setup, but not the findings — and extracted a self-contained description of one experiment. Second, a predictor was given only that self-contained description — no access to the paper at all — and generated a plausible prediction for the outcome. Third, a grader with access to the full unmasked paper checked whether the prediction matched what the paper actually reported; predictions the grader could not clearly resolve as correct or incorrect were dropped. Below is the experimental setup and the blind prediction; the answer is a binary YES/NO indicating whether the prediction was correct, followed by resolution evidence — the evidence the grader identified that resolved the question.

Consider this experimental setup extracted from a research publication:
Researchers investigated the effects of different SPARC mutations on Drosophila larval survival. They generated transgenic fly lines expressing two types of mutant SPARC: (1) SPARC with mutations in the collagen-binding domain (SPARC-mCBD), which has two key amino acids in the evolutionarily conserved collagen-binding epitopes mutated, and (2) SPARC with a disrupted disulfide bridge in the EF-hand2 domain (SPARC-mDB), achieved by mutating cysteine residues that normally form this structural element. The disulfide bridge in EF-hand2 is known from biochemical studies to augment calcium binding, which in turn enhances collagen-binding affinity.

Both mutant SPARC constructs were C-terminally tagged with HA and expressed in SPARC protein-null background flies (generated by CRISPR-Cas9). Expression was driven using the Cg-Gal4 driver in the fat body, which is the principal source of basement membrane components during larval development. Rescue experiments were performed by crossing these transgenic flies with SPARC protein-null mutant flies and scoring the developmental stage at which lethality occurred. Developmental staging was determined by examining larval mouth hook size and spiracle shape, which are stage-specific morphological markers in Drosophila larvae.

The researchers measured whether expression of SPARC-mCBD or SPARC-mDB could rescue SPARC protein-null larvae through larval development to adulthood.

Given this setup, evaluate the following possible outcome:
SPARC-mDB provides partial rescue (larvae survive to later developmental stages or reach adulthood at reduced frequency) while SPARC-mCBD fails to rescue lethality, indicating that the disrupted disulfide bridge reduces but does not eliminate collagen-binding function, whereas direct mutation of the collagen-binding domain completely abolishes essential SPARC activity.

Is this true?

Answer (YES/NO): NO